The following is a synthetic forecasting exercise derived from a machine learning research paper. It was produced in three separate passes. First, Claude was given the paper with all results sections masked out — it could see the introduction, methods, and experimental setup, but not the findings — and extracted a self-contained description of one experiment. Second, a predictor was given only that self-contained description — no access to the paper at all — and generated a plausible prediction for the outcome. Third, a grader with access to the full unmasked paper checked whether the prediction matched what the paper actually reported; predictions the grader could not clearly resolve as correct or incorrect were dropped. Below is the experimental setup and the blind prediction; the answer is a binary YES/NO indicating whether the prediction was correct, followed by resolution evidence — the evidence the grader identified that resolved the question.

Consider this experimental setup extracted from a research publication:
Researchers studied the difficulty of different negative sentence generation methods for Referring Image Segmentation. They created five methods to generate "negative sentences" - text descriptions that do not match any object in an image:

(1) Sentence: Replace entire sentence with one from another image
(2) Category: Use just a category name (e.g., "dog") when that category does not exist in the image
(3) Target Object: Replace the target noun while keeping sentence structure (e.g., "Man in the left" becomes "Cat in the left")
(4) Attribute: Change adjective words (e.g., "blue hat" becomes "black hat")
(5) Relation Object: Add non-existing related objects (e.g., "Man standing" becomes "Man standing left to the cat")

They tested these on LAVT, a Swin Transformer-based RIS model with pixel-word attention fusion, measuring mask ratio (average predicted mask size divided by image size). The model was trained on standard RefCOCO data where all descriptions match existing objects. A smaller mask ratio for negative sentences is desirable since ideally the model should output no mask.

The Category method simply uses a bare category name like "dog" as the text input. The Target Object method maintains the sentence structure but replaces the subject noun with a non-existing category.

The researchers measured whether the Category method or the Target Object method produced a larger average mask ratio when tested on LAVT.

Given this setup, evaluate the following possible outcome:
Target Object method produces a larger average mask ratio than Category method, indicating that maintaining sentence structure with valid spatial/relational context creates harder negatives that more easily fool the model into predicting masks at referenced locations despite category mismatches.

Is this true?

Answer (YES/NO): NO